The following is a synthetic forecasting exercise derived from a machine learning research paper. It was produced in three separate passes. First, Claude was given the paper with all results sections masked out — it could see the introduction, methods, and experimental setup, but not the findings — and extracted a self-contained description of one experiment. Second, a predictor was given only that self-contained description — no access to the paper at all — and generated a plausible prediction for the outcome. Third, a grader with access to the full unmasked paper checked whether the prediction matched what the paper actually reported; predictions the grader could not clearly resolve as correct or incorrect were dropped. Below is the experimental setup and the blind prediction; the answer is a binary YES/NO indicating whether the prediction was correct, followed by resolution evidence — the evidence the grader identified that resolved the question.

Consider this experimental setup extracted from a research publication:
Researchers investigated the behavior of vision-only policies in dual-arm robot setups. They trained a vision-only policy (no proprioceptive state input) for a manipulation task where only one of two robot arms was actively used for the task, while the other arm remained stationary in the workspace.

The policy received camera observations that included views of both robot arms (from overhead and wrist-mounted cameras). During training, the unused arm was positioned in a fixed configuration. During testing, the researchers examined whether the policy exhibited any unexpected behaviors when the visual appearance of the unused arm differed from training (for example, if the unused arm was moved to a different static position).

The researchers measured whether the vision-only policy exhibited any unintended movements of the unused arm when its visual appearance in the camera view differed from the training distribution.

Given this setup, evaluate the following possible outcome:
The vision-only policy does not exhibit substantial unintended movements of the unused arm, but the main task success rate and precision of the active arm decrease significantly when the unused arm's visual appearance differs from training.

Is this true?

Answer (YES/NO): NO